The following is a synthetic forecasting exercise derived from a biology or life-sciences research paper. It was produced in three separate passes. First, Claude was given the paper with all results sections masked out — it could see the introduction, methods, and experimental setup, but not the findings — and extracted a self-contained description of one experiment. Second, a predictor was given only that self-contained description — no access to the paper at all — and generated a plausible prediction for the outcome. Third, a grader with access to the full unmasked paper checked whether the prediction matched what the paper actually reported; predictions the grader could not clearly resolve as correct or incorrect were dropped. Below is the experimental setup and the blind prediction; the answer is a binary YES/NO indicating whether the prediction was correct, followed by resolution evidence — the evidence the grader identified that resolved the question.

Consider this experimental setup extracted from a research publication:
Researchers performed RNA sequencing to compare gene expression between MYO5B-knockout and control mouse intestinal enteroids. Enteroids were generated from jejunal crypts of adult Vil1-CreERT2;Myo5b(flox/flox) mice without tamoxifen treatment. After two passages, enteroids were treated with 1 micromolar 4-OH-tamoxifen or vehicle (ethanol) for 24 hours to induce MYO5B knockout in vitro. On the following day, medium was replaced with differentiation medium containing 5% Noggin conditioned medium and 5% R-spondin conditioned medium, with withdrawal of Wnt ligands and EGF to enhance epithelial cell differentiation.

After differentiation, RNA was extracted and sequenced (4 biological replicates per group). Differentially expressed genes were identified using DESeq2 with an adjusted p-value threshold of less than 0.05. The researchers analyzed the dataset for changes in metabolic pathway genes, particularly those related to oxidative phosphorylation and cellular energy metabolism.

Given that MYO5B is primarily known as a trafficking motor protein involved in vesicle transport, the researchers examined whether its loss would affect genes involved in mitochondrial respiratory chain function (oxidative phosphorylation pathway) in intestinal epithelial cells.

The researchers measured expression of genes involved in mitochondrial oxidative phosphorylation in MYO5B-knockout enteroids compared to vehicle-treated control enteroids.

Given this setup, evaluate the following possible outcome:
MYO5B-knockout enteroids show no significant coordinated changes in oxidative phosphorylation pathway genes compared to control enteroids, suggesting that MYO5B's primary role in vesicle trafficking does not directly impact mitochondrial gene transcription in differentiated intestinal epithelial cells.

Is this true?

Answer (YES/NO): NO